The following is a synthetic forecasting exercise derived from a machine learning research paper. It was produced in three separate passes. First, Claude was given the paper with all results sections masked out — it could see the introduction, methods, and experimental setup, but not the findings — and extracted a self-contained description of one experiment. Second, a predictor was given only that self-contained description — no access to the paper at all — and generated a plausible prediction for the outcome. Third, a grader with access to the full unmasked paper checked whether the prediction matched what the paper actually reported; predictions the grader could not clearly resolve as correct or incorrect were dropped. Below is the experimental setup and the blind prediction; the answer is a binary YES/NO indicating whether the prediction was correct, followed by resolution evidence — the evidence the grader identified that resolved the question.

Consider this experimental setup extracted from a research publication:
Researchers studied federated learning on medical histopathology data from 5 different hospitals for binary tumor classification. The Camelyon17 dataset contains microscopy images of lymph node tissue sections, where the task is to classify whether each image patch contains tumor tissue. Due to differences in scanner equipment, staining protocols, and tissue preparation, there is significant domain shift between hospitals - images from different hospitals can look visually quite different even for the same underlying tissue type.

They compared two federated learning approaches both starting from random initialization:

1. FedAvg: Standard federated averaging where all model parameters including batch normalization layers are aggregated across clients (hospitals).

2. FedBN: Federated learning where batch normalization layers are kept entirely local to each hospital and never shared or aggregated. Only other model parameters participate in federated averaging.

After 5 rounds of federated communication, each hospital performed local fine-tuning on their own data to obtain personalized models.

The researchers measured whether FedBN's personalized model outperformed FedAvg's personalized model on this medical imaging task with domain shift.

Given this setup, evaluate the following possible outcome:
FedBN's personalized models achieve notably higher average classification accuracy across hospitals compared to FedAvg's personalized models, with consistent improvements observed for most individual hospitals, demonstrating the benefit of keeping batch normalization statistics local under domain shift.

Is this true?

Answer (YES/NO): NO